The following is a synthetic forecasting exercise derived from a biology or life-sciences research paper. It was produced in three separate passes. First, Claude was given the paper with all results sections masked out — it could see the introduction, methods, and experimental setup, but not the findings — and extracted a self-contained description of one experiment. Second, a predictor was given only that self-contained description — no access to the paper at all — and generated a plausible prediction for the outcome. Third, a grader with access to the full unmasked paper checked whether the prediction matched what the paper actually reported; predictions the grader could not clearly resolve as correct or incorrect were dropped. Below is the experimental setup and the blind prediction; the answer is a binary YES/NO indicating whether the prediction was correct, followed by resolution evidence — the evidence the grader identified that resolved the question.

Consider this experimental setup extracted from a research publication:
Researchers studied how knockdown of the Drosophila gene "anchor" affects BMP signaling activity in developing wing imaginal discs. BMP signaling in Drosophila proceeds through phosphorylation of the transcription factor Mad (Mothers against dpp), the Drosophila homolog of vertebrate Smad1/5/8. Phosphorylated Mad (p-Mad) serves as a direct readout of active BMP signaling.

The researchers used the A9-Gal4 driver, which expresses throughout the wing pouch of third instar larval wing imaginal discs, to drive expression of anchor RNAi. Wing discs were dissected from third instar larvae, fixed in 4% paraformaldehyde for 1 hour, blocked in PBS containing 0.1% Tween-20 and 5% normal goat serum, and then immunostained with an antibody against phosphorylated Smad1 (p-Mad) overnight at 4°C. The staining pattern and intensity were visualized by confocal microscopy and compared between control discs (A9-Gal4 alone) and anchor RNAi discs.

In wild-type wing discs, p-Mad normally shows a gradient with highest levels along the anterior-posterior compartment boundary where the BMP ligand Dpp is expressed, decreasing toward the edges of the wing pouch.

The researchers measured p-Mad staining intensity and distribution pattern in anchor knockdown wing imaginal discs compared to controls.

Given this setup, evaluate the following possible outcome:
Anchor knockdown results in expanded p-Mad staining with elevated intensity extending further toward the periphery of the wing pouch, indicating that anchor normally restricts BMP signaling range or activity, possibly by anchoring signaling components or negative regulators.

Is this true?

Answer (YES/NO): YES